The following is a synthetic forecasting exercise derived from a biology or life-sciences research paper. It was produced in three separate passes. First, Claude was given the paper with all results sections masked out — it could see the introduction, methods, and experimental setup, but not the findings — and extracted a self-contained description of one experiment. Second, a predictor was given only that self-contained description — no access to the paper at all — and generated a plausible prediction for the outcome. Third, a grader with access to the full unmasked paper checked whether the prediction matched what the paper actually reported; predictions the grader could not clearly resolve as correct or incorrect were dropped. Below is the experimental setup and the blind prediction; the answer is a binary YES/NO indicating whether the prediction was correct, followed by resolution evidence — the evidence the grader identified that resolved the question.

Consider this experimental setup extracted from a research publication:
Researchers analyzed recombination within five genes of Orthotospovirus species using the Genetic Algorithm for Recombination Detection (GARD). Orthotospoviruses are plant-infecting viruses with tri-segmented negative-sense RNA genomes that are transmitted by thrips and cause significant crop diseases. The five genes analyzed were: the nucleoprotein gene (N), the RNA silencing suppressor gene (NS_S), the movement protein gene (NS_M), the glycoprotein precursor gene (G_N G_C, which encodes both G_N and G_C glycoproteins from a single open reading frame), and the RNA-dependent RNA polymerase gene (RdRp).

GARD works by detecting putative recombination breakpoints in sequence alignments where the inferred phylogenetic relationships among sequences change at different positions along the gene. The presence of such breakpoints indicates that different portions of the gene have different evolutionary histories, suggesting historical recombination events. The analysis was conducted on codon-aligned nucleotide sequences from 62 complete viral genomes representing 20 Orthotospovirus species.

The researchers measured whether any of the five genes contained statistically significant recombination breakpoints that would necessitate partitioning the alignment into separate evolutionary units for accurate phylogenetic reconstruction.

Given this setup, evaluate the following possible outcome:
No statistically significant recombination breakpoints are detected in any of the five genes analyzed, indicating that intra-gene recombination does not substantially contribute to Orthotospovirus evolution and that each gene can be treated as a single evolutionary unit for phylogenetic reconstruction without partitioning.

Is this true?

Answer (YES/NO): NO